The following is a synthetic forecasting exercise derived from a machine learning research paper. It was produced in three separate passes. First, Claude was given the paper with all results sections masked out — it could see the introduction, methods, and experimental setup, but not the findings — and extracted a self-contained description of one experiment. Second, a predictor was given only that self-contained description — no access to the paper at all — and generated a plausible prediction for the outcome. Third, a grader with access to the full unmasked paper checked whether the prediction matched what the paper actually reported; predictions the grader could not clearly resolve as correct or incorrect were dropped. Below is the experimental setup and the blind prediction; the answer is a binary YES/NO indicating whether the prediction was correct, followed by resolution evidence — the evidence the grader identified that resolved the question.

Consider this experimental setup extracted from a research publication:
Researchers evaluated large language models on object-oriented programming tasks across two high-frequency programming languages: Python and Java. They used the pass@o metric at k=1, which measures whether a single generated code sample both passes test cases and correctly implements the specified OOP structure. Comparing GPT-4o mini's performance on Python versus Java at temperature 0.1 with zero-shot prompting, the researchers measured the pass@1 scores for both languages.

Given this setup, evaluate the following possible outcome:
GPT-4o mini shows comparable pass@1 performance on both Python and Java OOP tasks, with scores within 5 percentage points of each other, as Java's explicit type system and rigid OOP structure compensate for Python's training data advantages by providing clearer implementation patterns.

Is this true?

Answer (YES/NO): NO